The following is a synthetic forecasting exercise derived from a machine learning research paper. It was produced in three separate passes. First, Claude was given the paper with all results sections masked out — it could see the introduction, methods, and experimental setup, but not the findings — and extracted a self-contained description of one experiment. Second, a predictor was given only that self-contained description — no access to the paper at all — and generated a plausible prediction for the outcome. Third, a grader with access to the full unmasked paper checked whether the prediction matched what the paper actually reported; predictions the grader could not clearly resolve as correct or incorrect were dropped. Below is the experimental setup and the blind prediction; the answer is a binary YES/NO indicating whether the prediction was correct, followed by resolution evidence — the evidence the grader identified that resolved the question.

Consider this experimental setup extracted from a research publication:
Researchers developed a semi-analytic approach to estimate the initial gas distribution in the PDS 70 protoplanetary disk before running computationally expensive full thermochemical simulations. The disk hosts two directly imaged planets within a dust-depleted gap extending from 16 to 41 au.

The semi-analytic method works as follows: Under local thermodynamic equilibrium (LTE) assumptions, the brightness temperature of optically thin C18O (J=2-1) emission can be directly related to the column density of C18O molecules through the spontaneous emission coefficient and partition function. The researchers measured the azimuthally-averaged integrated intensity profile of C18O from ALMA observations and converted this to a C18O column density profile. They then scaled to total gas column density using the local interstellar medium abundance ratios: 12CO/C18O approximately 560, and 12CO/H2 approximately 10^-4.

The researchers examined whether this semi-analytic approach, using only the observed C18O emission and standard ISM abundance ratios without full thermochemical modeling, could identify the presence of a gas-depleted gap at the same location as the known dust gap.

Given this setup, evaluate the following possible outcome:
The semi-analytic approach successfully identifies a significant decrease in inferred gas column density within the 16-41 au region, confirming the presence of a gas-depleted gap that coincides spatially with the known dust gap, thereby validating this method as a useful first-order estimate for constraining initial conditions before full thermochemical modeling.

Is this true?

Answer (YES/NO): YES